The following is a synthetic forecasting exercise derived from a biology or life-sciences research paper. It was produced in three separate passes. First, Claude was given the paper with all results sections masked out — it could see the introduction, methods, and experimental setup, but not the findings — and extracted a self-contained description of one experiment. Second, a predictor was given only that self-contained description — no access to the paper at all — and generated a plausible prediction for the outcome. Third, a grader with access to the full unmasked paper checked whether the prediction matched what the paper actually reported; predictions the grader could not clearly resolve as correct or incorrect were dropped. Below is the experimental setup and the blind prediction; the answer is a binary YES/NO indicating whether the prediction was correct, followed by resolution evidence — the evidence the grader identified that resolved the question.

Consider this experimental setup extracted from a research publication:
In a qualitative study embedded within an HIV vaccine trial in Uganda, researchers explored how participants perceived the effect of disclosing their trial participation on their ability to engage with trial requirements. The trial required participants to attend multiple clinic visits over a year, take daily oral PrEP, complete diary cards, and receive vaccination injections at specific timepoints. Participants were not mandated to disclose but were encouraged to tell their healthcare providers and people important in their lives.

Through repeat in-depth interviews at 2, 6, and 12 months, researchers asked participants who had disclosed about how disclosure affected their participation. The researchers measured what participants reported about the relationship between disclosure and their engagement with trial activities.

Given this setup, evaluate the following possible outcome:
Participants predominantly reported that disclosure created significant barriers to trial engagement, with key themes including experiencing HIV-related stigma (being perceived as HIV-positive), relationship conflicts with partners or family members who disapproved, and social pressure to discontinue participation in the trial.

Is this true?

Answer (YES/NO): NO